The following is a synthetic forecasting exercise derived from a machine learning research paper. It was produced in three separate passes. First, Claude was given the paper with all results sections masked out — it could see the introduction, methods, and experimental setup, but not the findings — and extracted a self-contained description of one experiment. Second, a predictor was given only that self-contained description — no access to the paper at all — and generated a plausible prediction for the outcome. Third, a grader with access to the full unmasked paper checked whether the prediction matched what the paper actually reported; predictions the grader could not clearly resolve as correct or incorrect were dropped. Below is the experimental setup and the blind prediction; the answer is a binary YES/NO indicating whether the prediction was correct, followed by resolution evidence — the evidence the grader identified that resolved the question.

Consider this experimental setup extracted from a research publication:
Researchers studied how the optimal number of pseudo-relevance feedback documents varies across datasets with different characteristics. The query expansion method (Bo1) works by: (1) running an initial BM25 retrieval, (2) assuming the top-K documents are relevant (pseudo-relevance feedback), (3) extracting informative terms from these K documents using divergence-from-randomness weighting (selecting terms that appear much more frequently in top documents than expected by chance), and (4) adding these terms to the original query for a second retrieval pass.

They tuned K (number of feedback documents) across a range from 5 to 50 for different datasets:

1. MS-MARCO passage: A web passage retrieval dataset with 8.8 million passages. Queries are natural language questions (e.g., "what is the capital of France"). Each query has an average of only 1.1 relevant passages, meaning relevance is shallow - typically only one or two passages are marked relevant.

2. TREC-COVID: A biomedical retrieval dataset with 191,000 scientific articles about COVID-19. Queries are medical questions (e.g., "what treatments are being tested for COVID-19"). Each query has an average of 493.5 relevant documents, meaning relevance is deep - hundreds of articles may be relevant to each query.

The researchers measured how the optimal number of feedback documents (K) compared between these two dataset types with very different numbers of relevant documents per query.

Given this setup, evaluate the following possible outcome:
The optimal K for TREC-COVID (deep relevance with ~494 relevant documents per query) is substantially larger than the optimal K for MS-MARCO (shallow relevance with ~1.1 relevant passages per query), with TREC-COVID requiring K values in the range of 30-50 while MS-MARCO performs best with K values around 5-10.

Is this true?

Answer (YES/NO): NO